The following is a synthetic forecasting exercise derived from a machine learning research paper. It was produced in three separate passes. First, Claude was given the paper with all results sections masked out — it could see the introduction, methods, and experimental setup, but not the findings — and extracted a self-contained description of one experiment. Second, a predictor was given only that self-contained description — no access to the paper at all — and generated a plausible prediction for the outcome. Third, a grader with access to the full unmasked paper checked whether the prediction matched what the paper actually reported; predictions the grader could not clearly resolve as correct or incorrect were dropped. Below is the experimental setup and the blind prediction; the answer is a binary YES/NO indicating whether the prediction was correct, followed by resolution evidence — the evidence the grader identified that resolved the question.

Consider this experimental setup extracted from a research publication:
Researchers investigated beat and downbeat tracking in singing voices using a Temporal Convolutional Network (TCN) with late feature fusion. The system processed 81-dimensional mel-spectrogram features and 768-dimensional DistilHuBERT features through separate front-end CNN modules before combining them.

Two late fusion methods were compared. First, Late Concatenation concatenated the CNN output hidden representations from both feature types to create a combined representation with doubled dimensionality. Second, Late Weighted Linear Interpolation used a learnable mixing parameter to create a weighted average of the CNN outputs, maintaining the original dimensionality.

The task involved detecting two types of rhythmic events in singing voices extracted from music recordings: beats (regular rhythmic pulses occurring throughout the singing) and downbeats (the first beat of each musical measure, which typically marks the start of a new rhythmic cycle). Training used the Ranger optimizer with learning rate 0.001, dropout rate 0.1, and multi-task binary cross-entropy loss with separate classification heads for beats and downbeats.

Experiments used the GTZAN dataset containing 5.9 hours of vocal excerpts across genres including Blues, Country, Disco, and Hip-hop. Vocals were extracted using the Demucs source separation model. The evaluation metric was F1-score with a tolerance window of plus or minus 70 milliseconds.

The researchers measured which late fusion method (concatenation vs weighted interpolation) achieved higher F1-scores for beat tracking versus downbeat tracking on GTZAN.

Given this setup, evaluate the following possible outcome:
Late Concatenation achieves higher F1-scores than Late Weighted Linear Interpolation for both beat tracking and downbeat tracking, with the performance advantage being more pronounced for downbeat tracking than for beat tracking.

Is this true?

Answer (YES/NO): NO